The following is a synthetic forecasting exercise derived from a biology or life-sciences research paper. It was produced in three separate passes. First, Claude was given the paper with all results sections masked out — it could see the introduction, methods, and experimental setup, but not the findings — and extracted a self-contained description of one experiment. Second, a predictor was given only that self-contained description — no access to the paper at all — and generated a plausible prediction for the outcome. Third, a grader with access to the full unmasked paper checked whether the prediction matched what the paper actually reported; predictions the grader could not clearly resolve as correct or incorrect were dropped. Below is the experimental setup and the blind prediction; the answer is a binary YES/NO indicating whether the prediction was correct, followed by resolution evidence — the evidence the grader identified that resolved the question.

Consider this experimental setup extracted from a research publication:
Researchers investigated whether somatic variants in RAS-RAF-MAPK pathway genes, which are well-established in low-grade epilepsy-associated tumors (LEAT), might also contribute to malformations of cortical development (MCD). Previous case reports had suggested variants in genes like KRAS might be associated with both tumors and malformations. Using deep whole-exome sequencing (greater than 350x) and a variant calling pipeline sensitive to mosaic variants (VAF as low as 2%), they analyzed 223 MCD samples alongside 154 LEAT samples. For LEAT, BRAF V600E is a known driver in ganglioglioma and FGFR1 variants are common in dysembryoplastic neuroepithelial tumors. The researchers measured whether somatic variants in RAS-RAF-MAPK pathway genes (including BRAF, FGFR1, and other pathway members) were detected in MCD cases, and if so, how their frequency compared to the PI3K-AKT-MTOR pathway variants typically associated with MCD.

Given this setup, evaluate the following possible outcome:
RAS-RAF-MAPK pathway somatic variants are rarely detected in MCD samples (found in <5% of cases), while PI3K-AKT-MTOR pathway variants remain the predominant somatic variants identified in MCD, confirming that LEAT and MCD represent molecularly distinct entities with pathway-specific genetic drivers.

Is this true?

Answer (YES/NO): NO